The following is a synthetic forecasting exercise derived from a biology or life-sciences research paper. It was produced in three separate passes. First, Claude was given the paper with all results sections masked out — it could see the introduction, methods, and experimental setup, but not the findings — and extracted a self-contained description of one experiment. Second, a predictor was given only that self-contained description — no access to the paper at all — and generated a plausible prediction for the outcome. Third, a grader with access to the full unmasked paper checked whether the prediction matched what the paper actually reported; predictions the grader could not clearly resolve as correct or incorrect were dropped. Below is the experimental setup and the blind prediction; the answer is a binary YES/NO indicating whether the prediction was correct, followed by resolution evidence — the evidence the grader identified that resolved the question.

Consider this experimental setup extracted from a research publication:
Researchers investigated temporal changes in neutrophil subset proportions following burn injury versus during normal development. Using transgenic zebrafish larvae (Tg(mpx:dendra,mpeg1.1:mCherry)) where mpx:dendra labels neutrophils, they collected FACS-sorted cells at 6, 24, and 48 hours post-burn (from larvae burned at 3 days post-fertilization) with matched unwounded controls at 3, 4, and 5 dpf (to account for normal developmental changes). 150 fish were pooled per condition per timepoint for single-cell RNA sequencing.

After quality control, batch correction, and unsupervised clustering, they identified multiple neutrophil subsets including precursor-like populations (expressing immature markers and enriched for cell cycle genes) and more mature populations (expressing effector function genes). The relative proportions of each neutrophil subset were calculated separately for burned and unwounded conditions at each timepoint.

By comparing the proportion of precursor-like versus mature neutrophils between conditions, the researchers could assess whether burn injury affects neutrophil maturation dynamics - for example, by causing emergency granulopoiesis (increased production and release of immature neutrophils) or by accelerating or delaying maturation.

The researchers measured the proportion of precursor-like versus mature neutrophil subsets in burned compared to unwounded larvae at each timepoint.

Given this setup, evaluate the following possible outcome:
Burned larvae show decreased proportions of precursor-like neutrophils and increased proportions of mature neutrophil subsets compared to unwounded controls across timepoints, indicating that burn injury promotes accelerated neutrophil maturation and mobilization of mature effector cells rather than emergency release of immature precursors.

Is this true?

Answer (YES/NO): NO